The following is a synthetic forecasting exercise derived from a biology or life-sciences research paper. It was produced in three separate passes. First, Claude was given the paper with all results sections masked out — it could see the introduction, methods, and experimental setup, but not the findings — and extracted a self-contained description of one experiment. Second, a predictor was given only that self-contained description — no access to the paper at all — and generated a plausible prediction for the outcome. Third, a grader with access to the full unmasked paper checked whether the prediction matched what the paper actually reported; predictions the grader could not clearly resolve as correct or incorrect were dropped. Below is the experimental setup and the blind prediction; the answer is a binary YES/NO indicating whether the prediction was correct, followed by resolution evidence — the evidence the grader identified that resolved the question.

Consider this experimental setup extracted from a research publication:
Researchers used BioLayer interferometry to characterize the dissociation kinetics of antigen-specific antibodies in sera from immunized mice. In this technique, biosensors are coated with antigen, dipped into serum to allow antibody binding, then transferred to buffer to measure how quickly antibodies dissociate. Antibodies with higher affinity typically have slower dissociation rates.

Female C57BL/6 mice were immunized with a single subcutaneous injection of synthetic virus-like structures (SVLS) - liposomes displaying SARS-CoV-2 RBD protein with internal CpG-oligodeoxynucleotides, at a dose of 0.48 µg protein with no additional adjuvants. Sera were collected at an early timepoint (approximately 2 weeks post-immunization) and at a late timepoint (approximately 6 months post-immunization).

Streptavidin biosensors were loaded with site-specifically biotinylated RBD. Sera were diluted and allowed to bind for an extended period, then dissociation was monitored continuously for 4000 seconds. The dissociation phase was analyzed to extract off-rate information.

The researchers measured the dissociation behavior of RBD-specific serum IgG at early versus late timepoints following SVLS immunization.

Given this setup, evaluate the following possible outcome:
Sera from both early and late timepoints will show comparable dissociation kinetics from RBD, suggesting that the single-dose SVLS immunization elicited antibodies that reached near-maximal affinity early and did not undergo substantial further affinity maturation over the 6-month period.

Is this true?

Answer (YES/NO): NO